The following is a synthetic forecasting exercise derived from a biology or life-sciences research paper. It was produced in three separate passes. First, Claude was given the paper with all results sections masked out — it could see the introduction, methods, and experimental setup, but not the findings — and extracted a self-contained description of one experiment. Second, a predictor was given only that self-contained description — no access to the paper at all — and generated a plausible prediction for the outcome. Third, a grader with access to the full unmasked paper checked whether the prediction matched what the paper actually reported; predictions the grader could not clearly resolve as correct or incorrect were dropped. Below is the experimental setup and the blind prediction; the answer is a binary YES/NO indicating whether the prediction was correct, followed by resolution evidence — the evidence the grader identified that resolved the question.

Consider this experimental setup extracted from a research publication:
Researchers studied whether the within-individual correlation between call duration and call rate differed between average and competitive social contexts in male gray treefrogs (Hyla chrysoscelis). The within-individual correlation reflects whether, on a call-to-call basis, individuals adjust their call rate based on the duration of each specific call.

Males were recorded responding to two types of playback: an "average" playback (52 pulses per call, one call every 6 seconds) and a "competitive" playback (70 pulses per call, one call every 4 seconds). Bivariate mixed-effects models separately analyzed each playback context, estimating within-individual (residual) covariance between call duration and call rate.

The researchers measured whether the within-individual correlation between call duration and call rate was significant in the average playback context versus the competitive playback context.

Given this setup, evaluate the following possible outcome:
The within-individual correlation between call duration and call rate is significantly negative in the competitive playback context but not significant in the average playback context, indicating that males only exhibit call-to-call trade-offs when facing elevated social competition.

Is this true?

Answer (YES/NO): NO